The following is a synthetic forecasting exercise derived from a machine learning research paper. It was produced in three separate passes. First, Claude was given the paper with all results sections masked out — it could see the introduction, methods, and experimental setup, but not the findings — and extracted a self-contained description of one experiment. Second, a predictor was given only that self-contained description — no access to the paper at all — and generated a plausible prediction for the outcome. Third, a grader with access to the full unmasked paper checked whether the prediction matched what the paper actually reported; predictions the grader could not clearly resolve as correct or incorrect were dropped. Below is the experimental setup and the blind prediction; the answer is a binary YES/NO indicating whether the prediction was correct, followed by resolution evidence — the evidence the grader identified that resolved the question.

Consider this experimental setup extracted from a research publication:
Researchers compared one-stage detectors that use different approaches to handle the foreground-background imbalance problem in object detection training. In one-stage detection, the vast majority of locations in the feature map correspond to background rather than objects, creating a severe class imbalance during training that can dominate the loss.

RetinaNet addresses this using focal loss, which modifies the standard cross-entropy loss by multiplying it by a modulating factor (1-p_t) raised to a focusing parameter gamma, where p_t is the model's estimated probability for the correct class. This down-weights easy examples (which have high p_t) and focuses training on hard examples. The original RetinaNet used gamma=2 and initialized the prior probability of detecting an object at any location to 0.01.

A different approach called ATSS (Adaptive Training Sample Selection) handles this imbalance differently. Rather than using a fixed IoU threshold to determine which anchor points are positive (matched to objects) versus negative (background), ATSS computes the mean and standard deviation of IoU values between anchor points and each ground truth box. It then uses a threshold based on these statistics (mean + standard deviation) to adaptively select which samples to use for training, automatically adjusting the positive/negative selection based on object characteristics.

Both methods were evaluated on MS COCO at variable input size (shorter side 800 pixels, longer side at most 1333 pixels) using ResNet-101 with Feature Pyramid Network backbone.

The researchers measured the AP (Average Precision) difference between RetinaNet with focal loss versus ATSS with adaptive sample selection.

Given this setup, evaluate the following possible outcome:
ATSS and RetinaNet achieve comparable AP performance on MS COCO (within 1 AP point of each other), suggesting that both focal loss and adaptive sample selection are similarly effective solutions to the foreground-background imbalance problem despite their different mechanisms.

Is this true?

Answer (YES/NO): NO